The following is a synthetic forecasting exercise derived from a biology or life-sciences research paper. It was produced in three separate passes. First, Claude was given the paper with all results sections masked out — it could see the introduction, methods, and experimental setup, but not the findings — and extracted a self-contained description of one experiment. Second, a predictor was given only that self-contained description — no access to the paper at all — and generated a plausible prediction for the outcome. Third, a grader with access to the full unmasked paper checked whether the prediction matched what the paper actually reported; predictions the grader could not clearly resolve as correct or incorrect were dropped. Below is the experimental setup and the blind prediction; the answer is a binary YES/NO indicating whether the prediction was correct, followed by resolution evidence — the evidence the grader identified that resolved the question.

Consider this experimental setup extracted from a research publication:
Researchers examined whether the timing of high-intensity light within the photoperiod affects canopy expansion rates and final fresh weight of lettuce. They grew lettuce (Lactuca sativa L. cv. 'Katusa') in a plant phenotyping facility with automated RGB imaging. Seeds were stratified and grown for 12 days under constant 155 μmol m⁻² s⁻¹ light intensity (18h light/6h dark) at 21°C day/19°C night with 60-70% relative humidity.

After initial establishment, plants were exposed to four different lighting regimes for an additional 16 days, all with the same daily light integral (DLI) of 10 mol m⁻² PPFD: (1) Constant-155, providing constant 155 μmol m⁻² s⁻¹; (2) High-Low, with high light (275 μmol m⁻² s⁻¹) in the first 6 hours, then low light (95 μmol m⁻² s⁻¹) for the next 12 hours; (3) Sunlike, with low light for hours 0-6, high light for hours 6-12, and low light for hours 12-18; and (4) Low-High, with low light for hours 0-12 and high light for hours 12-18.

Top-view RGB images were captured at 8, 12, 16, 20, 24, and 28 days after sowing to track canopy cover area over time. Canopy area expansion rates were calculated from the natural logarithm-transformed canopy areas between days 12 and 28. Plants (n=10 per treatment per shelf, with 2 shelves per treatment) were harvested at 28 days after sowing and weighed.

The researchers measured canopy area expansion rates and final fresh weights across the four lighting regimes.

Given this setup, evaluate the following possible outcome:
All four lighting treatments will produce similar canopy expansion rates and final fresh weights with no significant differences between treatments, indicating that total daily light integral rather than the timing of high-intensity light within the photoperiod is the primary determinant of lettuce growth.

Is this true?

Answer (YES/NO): NO